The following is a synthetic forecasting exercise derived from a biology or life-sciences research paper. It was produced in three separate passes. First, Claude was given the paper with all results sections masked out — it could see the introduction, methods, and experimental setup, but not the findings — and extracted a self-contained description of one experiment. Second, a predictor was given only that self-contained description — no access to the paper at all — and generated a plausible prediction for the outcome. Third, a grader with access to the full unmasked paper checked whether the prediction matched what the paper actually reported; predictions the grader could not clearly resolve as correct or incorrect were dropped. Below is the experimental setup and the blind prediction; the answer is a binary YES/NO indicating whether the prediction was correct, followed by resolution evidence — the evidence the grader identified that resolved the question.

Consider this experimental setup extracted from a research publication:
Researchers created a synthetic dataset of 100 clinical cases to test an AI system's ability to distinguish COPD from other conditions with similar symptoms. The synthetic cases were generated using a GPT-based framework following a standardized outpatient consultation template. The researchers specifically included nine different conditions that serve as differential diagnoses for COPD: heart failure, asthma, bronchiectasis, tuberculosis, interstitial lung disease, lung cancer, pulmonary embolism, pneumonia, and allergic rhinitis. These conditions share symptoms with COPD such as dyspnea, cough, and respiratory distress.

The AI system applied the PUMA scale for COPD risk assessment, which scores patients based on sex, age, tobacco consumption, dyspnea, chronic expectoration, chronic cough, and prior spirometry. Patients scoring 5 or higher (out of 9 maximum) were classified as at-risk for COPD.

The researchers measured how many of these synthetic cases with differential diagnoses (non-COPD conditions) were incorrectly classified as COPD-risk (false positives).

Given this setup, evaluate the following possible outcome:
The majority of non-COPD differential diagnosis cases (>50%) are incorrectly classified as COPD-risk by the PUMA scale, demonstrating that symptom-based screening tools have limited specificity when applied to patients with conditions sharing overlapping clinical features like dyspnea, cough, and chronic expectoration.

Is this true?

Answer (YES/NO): YES